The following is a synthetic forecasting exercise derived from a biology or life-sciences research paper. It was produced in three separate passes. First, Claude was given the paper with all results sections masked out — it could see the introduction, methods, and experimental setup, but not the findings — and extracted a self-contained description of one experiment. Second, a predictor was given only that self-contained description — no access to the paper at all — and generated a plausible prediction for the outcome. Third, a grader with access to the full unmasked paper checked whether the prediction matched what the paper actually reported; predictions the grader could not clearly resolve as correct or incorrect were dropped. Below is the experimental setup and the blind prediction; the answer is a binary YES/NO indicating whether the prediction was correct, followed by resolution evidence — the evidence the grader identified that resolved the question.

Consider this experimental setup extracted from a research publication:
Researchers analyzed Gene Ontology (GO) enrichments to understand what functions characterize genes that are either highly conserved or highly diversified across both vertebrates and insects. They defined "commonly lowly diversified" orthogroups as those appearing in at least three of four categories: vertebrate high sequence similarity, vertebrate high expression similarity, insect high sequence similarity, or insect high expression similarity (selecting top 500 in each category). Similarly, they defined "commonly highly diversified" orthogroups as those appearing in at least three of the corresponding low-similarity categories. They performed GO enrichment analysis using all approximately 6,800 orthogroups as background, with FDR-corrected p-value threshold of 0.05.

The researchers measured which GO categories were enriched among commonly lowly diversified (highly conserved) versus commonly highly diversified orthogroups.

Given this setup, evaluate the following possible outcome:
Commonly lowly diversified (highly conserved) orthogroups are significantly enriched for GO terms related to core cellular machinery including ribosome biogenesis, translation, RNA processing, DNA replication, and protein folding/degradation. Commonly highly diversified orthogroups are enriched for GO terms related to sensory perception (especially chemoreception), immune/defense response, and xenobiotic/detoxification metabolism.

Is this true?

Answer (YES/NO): NO